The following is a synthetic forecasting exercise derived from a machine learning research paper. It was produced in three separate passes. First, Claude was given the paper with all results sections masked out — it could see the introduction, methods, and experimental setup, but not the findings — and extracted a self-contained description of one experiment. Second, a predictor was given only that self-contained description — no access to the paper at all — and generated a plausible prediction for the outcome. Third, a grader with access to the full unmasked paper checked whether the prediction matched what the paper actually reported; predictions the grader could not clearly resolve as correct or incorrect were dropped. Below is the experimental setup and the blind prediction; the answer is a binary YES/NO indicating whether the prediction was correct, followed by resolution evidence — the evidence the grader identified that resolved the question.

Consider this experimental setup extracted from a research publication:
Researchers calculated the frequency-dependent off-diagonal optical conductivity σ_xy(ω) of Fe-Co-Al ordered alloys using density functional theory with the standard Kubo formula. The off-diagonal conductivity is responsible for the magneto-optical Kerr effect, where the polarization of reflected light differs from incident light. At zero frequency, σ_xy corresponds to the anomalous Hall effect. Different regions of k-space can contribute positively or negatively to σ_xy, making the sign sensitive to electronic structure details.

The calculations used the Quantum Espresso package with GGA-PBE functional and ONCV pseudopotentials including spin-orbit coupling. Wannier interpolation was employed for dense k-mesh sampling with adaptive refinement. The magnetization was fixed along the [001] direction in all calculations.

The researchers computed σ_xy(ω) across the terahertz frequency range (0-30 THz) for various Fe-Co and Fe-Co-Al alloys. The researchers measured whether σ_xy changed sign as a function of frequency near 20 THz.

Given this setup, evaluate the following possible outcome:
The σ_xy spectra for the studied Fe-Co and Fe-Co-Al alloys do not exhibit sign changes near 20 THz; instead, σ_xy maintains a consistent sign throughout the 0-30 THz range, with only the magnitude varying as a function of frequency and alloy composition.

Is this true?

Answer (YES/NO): NO